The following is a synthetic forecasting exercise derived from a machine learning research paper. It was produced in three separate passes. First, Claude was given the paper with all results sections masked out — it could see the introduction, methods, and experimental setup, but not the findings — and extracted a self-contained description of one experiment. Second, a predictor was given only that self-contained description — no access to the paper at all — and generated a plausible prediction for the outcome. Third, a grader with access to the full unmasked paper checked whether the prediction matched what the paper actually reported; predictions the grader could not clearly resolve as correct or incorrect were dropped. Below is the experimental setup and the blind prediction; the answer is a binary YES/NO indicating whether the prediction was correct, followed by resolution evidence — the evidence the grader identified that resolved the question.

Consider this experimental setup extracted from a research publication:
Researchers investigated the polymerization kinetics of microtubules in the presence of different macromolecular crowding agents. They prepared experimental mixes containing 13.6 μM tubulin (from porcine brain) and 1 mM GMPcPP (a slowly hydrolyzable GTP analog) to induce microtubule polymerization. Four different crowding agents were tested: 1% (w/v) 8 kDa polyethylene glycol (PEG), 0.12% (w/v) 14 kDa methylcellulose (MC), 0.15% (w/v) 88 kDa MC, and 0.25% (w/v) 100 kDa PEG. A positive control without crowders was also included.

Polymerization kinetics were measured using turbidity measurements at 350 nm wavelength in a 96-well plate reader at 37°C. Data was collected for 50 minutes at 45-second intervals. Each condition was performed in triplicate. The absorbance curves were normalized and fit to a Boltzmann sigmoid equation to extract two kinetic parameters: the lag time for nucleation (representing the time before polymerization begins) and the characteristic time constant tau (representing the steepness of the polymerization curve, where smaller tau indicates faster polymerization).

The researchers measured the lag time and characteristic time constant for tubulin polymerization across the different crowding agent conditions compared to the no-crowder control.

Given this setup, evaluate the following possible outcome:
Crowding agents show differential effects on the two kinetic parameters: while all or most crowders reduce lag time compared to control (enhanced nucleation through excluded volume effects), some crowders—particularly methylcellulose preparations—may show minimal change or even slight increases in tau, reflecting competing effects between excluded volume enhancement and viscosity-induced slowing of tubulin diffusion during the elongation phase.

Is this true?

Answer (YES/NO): NO